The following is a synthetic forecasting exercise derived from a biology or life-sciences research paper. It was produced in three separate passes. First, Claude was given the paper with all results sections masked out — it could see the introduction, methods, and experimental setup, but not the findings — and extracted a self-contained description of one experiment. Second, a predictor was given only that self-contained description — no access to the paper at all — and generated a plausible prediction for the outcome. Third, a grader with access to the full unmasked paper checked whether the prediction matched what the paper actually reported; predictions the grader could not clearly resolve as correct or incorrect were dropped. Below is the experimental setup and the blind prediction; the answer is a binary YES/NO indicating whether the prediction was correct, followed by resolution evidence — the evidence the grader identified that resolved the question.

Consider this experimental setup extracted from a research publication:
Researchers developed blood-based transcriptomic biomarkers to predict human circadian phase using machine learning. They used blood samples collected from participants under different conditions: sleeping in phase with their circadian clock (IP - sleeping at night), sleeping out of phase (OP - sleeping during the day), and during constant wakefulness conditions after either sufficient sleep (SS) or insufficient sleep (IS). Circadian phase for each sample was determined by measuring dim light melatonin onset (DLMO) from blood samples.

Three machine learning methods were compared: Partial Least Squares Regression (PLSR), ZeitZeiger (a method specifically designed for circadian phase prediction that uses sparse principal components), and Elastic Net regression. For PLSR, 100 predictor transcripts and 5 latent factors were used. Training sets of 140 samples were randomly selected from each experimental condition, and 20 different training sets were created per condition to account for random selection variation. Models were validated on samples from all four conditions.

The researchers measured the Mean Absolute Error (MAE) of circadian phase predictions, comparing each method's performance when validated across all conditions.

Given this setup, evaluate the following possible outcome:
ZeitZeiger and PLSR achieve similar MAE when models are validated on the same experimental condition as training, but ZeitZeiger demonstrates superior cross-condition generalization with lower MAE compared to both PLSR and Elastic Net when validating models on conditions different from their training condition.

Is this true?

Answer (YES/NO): NO